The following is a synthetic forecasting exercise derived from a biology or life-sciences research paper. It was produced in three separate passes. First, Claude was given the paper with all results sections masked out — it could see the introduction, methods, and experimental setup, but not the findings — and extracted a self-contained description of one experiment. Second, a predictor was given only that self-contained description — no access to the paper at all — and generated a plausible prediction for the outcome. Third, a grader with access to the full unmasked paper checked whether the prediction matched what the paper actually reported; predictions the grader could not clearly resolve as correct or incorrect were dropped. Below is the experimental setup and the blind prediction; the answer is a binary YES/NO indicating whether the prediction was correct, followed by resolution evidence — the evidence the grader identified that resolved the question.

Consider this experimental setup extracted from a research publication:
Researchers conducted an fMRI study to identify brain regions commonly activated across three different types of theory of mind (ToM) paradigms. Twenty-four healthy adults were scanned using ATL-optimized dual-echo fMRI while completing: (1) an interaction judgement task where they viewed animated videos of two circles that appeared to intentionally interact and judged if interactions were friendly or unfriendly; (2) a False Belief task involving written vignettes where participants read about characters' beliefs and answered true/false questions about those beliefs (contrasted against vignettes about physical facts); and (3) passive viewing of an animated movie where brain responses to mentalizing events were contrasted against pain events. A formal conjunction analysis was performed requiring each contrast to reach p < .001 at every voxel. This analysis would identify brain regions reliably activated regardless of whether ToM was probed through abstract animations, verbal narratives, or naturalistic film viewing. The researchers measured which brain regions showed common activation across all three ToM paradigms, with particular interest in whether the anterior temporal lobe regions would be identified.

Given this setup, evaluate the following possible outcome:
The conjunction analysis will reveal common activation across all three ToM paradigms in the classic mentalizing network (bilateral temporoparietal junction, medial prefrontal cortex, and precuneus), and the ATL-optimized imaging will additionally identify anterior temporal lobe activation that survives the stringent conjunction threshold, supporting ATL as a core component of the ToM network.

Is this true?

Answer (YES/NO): NO